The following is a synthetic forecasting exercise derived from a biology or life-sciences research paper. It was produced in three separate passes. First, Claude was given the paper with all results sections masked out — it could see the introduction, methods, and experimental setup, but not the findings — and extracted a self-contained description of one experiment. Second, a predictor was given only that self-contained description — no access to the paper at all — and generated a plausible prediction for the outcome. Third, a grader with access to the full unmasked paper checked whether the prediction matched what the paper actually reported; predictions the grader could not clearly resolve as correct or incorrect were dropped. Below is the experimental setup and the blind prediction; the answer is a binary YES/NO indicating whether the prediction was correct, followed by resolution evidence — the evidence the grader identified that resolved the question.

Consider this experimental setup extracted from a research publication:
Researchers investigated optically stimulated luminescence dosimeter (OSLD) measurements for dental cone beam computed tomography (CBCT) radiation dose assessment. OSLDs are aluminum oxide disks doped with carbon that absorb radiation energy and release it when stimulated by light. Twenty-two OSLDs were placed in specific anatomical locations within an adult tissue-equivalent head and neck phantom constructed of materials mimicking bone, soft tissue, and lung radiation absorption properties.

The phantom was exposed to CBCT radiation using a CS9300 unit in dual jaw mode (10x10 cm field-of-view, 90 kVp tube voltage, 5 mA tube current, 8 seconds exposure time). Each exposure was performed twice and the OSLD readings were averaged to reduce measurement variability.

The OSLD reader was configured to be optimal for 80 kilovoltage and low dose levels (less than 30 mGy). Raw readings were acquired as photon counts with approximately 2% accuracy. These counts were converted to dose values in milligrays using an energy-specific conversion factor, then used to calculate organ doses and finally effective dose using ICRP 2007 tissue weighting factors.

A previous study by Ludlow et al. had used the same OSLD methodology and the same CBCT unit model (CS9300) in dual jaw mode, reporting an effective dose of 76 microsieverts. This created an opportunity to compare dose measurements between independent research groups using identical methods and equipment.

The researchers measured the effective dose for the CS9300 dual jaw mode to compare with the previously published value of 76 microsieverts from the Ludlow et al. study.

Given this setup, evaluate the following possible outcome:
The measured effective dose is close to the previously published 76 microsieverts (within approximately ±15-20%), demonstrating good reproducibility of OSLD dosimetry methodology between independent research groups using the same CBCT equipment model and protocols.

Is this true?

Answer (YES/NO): YES